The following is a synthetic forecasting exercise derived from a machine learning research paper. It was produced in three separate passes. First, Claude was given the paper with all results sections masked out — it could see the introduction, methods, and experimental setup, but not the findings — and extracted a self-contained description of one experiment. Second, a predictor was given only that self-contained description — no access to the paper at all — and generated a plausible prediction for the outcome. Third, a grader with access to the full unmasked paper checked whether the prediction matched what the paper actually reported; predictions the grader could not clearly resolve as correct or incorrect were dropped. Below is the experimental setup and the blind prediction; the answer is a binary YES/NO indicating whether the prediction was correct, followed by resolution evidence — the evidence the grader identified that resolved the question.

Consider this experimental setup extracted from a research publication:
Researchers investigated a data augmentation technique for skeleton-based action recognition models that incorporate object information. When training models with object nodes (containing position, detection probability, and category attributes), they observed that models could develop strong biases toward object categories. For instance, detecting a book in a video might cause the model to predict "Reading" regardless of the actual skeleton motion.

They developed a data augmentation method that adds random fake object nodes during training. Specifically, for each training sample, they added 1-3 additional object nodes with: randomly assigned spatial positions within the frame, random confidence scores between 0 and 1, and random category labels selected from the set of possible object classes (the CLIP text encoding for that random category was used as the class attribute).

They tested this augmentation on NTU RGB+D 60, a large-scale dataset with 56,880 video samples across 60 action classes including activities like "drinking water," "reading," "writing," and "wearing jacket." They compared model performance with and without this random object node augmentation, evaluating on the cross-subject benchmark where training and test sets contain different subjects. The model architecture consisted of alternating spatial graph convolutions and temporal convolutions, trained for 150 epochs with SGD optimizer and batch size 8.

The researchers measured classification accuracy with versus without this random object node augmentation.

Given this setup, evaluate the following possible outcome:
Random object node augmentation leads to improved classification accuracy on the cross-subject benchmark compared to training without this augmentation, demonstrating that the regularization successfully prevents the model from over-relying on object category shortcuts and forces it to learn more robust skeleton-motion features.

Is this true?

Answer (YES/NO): NO